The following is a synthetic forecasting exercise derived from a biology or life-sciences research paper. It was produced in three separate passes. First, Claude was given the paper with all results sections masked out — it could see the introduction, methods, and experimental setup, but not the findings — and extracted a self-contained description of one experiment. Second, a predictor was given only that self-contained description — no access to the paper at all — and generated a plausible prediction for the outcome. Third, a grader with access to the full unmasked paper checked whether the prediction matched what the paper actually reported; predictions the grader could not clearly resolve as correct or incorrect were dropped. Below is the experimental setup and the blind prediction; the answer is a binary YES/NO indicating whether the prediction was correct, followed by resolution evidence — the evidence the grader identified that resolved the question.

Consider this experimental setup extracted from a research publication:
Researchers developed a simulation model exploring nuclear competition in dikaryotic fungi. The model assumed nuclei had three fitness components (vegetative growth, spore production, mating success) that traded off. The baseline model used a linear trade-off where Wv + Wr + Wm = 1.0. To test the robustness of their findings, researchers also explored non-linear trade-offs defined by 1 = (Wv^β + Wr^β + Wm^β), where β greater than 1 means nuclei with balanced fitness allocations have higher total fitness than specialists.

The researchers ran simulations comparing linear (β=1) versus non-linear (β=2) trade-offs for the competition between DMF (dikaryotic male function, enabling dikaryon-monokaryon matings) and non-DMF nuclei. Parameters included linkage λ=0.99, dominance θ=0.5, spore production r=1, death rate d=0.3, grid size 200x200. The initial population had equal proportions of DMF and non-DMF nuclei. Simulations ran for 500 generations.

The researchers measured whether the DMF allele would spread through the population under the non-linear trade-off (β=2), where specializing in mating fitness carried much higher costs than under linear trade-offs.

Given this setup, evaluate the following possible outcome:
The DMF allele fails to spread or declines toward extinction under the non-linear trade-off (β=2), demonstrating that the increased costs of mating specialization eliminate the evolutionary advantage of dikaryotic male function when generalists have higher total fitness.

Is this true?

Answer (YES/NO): NO